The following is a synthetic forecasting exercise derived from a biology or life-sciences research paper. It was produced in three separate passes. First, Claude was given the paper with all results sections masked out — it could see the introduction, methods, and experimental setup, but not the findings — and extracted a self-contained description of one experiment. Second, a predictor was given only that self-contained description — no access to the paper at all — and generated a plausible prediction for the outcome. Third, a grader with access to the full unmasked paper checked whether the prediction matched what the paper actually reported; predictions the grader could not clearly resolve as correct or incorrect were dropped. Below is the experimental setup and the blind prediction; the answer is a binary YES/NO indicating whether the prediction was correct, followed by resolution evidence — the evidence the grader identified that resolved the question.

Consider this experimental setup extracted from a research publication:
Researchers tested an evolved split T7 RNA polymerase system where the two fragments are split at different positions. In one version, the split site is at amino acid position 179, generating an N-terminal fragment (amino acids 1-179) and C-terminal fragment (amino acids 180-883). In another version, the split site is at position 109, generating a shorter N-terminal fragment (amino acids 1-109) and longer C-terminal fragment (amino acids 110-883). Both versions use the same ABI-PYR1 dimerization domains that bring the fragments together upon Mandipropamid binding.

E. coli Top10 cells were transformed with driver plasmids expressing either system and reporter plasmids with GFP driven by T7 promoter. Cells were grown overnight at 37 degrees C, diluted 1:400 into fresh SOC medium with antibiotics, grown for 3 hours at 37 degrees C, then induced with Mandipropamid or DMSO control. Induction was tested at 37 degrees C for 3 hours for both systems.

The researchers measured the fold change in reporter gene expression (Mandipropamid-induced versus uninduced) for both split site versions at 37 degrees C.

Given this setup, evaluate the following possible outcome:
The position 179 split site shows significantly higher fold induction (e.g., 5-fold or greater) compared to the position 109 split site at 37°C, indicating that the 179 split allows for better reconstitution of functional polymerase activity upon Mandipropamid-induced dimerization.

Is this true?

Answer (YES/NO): YES